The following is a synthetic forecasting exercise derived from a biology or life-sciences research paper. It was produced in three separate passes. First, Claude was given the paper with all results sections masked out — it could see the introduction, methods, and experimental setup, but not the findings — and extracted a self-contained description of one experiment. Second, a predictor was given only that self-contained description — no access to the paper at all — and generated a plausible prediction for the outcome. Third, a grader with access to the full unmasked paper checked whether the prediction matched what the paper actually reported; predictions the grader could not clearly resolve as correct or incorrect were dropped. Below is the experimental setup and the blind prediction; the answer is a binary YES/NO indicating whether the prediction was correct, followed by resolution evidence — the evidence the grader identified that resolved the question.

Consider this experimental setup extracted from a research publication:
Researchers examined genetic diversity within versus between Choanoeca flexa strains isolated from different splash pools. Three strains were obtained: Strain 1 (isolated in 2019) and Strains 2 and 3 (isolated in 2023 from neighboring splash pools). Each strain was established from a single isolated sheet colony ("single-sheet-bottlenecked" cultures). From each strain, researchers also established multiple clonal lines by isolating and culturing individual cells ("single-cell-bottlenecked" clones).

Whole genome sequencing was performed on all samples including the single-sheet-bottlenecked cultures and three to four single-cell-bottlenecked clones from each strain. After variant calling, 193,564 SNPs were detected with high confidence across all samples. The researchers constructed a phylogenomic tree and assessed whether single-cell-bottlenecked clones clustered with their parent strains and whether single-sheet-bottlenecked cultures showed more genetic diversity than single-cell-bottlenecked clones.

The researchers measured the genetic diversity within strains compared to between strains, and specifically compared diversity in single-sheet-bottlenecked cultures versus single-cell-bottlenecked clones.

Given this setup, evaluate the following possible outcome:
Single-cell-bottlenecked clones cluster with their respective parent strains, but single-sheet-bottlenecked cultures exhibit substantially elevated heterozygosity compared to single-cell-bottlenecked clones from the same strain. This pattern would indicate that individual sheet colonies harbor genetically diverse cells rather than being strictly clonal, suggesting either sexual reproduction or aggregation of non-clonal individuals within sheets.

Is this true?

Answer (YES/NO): NO